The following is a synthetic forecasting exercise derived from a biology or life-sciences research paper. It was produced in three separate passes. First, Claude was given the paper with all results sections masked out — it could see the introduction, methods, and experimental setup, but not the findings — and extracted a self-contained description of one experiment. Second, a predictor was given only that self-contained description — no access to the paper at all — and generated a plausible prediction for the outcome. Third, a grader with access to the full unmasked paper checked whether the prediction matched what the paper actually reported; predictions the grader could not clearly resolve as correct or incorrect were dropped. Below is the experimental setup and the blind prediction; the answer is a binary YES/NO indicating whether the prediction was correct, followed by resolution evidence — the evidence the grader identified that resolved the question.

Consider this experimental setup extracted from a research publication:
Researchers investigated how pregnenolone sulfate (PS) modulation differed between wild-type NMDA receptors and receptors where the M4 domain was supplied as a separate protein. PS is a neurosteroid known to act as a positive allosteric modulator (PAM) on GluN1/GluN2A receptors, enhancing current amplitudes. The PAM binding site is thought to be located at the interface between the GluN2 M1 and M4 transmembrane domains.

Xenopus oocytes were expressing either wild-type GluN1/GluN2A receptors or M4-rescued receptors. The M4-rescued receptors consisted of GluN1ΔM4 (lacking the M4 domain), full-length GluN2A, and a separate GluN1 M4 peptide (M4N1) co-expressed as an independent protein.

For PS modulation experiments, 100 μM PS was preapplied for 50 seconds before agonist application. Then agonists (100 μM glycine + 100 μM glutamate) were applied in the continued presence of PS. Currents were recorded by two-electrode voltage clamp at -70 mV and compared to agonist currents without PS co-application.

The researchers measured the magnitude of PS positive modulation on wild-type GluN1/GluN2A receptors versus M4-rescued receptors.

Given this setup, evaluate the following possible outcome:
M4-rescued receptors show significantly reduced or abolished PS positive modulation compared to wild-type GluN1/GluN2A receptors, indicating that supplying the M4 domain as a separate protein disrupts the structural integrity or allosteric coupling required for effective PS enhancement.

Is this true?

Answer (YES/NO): NO